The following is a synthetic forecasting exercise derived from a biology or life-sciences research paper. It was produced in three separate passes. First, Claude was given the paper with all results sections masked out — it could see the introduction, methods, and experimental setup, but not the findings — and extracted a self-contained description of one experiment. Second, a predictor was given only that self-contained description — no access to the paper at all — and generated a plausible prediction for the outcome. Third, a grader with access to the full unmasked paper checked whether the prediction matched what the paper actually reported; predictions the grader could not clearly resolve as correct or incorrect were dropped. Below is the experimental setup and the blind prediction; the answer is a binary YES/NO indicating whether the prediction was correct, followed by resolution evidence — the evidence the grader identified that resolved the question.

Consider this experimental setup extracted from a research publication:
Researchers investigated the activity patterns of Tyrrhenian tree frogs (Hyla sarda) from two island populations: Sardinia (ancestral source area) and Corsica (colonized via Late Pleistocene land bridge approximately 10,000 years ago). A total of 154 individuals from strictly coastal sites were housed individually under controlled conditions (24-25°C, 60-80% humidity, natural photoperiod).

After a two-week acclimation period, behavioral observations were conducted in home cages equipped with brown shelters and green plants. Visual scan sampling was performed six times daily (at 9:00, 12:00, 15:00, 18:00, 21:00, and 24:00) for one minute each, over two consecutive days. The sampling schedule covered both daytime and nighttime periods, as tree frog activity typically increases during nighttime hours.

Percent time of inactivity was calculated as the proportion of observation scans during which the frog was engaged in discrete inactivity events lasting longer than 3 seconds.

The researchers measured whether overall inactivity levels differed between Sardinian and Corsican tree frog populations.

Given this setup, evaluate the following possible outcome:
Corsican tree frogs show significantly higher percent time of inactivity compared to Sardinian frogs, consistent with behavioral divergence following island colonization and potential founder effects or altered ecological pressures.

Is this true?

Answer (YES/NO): NO